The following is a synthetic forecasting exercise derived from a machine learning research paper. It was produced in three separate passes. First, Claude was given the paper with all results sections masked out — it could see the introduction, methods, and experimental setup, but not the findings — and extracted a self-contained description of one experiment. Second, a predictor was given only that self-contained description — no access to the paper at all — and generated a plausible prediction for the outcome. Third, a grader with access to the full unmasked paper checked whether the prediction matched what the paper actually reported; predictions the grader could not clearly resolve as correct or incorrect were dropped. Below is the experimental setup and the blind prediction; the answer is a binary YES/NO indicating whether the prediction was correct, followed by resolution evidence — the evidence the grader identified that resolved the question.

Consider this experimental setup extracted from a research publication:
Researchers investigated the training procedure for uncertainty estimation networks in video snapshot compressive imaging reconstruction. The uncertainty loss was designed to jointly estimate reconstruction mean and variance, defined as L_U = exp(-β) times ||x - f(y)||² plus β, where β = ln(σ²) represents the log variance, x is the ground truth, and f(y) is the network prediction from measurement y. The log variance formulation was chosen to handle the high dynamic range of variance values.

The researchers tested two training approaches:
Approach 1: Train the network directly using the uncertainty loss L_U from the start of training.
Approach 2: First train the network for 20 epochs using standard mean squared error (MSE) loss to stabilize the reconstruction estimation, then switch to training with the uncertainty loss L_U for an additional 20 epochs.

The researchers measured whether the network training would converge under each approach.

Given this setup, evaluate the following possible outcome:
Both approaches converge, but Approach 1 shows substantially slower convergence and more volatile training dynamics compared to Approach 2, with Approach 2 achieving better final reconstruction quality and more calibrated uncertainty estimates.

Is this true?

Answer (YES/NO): NO